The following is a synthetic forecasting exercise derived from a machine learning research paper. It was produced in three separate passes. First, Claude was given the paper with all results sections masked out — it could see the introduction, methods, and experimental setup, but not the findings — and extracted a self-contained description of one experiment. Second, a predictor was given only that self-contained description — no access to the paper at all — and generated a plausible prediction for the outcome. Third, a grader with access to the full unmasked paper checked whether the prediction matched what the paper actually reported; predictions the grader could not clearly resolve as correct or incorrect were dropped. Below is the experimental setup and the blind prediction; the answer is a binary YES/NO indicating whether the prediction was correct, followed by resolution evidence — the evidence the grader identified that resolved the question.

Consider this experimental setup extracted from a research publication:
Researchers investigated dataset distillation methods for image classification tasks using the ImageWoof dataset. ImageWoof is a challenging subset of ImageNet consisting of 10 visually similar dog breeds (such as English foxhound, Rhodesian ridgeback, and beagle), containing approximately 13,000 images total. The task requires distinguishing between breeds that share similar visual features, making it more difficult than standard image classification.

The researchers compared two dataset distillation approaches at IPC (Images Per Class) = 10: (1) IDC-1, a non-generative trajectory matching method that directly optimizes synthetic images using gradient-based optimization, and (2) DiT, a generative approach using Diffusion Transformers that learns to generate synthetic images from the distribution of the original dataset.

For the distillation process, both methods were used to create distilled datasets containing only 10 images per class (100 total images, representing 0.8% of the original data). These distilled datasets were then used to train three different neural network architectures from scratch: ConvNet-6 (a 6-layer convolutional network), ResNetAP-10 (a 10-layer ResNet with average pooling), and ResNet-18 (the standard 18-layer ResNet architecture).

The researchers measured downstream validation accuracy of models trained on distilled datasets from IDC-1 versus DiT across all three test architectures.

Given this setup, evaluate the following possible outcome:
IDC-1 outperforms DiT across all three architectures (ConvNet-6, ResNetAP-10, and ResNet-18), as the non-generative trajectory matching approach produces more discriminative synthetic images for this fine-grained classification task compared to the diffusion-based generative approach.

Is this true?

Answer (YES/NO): NO